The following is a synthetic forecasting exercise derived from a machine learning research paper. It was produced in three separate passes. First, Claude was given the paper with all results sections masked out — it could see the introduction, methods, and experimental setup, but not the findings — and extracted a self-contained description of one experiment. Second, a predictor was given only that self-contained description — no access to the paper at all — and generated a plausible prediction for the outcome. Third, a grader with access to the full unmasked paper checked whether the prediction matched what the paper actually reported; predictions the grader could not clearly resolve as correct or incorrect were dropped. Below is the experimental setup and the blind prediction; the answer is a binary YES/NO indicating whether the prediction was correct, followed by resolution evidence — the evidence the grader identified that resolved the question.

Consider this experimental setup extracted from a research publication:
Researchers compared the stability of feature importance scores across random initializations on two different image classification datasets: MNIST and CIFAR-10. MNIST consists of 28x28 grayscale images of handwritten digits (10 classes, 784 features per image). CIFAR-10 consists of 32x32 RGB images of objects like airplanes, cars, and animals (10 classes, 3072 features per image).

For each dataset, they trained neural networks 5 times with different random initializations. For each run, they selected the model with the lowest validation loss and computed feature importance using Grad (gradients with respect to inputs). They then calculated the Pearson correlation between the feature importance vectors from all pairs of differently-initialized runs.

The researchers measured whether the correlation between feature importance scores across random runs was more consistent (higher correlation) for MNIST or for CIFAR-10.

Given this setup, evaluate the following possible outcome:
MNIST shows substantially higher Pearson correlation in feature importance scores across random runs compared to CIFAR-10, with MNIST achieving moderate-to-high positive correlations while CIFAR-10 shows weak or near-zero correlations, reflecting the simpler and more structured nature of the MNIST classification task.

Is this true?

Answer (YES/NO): NO